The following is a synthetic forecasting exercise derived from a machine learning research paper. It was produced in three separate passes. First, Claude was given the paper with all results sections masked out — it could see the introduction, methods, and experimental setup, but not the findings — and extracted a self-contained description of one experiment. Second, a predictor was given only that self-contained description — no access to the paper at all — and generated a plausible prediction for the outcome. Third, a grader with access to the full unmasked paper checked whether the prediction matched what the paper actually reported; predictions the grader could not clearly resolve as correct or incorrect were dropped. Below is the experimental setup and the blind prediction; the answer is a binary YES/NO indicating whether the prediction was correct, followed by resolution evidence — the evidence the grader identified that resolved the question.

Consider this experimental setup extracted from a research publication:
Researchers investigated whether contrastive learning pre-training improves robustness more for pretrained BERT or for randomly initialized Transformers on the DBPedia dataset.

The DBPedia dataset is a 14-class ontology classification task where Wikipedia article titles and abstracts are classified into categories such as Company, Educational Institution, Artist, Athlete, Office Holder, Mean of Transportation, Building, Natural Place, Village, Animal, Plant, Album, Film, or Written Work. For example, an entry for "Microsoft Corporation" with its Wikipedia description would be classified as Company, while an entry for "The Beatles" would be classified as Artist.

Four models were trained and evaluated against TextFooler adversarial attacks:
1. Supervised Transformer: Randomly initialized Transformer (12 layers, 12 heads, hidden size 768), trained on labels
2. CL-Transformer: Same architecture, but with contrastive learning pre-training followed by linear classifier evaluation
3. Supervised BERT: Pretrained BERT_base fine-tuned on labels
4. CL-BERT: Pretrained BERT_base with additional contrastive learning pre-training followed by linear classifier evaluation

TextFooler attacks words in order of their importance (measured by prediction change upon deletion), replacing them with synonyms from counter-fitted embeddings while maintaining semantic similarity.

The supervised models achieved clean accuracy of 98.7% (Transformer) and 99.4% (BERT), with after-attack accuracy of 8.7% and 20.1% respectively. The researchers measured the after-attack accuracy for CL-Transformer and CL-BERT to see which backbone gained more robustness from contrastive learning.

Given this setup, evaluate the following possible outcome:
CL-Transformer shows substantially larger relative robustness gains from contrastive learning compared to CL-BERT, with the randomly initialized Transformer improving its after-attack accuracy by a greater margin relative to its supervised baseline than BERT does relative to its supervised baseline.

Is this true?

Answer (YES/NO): NO